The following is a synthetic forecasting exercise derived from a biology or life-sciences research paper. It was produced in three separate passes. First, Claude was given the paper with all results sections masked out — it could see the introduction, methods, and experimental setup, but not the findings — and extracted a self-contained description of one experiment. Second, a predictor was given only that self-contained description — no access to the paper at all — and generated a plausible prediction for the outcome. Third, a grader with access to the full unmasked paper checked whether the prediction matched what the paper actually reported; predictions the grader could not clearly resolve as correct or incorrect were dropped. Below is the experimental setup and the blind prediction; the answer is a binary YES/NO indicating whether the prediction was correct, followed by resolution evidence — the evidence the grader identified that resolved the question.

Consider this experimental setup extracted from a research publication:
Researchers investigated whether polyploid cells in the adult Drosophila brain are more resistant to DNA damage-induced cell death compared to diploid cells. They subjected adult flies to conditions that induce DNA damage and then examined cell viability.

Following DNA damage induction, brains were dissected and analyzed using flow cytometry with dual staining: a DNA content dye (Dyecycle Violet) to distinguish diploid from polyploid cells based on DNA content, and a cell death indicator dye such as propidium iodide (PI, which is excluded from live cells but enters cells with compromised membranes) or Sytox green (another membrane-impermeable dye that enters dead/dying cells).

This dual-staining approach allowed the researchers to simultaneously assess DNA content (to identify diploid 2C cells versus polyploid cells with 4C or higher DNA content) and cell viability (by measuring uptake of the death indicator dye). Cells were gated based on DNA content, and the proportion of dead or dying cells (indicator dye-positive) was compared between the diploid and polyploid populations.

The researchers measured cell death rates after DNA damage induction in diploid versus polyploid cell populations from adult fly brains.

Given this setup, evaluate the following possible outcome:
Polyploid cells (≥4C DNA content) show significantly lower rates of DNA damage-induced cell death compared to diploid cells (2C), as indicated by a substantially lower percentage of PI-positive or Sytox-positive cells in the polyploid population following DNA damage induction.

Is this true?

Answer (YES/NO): YES